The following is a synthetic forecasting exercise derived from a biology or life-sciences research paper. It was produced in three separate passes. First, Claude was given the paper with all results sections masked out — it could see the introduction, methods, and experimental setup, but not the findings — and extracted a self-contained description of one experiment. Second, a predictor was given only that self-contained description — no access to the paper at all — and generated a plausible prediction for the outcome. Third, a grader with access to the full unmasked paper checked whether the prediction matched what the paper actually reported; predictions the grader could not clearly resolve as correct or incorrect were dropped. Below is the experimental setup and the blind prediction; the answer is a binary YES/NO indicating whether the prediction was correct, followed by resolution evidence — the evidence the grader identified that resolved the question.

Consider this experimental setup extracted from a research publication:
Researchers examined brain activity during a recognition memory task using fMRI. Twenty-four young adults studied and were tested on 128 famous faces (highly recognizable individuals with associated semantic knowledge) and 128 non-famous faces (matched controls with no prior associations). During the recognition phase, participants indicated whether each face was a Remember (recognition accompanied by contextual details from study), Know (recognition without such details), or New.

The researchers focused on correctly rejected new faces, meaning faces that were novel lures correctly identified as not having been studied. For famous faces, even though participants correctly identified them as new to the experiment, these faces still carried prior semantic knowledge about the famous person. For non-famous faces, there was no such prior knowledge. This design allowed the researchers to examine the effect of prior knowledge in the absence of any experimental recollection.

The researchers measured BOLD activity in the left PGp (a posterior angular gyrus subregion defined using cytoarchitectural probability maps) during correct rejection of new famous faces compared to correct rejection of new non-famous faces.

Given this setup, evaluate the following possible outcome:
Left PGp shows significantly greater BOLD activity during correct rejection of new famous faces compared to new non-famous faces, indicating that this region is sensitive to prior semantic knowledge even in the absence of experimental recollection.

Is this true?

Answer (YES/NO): YES